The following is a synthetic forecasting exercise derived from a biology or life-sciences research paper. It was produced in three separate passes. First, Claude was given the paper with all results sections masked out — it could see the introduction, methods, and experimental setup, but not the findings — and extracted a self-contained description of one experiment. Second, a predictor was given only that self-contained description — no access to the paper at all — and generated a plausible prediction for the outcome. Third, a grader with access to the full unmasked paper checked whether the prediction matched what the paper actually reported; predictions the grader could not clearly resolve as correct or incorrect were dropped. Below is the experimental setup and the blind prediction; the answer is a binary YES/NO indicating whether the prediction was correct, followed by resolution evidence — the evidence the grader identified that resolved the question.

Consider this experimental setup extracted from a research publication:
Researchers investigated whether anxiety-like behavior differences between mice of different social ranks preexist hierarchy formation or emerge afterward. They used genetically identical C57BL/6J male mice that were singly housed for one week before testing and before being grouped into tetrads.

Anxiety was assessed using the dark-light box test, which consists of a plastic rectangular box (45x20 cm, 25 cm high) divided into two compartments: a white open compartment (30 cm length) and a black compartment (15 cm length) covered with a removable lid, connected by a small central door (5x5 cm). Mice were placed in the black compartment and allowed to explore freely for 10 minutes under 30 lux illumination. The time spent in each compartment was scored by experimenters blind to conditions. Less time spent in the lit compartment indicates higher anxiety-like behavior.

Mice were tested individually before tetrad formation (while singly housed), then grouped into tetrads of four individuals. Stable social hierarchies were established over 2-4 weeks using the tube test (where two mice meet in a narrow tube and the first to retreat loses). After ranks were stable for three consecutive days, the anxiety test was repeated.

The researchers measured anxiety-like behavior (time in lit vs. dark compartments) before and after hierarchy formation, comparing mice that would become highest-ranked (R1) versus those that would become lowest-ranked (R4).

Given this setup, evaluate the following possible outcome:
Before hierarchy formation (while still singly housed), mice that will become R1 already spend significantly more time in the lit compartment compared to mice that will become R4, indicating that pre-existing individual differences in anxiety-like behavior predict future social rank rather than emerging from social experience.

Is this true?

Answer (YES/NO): NO